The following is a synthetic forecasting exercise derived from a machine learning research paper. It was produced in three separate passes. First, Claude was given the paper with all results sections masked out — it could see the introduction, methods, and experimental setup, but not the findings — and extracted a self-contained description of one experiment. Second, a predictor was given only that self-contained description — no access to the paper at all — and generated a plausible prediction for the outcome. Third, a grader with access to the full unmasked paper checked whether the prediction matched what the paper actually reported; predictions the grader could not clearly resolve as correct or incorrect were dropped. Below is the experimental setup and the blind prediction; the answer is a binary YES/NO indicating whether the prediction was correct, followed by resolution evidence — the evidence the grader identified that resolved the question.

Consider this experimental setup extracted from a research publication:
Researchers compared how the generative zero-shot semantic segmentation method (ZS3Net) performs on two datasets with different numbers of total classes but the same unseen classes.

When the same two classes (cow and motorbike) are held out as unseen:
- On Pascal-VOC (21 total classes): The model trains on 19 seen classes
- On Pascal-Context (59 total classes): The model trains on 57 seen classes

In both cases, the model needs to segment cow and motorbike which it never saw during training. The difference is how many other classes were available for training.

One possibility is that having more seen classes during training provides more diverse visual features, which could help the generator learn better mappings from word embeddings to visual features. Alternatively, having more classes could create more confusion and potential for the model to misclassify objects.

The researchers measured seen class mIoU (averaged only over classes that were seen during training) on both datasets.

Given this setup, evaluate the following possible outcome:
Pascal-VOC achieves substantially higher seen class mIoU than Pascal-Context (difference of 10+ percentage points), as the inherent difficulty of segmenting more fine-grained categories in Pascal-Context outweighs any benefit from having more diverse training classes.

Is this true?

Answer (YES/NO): YES